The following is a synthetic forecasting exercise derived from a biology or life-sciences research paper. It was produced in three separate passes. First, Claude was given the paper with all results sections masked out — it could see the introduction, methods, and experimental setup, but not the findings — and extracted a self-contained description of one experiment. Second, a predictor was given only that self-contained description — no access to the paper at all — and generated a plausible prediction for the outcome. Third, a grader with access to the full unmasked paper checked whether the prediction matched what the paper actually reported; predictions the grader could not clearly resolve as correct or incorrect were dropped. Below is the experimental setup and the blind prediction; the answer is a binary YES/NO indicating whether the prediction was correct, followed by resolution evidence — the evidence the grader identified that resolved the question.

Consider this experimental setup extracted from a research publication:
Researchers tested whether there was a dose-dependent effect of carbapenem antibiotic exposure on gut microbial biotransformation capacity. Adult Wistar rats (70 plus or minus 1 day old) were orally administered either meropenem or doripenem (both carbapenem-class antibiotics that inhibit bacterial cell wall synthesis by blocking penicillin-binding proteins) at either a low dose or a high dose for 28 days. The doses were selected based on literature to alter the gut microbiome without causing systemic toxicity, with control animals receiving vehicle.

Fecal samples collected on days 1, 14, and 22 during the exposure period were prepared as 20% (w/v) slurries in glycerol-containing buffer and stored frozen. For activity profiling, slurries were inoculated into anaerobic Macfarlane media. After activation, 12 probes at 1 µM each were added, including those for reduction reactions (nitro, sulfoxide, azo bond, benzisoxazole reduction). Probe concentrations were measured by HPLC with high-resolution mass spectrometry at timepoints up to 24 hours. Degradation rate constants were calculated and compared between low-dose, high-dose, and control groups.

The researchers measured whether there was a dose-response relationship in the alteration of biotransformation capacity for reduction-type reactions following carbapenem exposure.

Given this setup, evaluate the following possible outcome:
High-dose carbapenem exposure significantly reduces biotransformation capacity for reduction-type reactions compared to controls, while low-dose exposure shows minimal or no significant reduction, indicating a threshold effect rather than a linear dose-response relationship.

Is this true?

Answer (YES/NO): NO